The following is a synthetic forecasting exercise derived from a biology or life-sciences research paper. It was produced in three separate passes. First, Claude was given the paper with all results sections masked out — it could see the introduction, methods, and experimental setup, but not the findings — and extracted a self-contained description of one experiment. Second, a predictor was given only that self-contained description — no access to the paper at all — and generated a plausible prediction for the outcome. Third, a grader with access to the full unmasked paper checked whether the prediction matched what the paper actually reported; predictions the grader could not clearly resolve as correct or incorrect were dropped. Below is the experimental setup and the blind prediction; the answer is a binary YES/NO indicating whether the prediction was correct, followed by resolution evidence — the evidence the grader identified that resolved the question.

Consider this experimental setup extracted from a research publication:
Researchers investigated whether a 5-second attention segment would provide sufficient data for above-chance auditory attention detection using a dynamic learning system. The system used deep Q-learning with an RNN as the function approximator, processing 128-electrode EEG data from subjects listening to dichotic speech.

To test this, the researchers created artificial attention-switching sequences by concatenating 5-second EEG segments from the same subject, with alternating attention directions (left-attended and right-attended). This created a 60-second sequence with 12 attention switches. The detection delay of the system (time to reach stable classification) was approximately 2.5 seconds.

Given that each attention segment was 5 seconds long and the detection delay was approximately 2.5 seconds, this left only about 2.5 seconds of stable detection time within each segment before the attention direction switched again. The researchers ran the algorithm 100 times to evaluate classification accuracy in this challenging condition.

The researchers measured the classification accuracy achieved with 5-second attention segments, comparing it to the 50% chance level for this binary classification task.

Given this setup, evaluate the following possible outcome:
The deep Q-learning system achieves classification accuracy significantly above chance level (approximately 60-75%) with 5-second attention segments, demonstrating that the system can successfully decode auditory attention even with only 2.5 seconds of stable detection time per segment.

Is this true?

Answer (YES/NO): YES